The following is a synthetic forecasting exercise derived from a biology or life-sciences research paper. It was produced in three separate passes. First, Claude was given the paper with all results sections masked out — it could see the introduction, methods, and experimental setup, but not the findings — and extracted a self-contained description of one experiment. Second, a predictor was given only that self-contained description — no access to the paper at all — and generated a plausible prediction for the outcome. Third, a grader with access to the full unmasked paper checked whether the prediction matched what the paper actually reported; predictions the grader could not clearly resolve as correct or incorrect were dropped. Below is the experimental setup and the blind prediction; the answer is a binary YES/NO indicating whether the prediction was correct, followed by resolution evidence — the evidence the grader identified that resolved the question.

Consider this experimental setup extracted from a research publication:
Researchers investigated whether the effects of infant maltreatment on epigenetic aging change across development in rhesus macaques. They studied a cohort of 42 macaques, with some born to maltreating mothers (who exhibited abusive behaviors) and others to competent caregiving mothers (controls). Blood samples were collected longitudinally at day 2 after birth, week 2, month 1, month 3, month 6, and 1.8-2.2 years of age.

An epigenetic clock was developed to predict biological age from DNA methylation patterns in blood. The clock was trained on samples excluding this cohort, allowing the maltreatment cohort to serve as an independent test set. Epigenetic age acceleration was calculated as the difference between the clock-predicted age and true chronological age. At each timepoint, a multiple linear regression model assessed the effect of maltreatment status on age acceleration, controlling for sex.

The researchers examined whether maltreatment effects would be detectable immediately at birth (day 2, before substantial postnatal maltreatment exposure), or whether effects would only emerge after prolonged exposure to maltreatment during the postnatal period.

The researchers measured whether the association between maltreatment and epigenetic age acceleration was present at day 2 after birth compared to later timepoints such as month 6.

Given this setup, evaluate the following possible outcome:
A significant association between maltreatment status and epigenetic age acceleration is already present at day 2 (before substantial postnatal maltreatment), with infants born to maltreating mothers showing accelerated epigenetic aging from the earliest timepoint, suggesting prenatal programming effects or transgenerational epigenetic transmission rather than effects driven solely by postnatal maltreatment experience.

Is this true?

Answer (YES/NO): NO